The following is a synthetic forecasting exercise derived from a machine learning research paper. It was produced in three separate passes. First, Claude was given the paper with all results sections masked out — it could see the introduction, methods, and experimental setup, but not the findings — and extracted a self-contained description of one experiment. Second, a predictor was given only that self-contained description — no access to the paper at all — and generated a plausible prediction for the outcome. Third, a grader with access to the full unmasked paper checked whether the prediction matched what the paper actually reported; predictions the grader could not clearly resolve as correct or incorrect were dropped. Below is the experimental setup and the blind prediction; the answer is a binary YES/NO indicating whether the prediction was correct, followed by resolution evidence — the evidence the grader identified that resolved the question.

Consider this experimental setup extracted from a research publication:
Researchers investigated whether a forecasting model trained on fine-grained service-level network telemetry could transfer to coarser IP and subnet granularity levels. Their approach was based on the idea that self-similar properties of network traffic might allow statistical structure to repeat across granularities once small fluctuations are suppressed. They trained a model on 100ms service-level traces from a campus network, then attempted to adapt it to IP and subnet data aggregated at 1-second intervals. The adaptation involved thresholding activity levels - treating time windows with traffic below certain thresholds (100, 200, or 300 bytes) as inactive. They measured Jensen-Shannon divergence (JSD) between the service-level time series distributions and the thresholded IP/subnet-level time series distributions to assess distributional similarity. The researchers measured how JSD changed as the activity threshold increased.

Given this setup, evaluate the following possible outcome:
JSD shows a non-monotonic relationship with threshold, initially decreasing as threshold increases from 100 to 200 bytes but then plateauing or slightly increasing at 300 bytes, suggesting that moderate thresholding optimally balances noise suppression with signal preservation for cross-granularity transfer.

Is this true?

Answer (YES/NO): NO